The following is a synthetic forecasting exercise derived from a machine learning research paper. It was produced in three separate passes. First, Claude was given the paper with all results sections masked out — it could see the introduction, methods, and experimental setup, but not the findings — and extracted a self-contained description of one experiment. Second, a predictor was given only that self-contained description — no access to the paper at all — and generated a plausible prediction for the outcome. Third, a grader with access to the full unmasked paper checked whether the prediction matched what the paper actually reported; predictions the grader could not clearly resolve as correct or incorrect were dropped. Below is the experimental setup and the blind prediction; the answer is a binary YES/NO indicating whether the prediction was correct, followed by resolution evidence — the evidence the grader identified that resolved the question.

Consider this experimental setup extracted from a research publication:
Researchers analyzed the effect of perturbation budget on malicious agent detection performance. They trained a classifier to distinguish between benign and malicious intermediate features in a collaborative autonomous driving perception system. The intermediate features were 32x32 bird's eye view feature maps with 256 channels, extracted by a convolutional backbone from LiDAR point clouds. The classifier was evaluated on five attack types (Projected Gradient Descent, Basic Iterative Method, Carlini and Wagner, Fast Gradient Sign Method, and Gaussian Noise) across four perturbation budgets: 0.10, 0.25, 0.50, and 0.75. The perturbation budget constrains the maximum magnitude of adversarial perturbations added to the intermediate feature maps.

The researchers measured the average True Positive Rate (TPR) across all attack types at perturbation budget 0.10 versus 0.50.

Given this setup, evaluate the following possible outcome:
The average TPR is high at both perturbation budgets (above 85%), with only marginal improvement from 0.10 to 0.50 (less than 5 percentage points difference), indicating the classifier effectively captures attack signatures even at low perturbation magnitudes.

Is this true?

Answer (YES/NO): NO